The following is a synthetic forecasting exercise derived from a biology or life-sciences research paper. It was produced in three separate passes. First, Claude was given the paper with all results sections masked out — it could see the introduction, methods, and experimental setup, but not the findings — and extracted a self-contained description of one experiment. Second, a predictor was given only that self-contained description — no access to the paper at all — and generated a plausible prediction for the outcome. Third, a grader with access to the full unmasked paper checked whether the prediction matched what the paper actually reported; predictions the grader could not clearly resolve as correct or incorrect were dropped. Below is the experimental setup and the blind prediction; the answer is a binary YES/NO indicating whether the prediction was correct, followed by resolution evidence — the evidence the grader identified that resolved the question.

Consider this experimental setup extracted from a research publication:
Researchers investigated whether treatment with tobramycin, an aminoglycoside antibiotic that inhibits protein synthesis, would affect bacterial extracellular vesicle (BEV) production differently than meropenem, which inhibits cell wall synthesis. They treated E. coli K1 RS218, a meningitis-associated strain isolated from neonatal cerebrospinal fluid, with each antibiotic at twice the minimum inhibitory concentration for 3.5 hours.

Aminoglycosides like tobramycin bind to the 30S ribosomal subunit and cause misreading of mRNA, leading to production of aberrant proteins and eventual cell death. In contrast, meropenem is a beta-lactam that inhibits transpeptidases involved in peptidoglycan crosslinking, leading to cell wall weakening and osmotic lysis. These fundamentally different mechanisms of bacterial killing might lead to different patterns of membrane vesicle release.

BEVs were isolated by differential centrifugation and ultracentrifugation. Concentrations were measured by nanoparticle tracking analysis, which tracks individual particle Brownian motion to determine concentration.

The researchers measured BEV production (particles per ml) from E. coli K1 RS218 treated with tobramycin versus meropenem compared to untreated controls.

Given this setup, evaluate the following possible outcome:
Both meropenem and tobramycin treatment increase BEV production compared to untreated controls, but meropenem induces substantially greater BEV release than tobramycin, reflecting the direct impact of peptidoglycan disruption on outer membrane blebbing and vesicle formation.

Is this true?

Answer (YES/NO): NO